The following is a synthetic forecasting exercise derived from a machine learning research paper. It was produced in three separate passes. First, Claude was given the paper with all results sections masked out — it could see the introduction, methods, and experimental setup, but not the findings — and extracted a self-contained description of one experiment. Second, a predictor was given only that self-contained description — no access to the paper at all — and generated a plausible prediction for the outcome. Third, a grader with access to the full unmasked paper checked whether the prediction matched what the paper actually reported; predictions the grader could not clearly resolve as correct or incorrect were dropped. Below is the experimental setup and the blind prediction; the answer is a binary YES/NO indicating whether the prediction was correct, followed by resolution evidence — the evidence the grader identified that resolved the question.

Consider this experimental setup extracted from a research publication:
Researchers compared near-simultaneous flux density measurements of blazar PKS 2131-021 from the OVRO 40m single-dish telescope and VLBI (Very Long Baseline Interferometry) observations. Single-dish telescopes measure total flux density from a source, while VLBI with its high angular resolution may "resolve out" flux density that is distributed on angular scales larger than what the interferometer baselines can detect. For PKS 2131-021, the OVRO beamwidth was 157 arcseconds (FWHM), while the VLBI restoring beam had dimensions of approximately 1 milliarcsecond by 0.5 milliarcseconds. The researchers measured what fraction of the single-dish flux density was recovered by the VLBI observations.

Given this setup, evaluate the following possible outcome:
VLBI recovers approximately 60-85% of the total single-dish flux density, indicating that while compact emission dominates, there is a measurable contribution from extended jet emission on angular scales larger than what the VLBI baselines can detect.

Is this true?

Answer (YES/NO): NO